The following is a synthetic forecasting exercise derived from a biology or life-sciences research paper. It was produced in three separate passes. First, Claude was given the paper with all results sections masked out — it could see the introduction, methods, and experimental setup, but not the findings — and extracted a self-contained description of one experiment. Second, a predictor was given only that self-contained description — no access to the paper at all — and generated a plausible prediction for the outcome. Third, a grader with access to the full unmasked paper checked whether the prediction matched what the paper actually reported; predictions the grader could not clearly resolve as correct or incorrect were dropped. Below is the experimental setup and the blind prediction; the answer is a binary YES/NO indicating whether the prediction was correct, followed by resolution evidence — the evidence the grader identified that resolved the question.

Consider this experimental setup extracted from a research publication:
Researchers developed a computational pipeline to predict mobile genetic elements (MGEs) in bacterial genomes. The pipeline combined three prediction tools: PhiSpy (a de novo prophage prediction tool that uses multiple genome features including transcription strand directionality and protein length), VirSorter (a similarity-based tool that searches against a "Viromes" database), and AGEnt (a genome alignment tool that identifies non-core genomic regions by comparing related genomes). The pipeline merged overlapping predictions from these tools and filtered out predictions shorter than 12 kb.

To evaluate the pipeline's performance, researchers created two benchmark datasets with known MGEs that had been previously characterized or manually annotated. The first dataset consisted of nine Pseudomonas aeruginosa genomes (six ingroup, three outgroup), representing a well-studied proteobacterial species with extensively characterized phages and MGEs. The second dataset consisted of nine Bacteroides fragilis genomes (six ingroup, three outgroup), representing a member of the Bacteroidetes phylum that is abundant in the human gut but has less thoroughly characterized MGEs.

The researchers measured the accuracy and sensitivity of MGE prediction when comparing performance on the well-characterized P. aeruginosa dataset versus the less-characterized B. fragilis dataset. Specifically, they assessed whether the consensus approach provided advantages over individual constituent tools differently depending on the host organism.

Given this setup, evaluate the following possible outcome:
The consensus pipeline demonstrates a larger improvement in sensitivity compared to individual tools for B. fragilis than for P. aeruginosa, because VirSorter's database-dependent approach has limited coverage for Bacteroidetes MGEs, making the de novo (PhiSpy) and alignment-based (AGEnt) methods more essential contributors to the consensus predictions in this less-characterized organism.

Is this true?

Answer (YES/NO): NO